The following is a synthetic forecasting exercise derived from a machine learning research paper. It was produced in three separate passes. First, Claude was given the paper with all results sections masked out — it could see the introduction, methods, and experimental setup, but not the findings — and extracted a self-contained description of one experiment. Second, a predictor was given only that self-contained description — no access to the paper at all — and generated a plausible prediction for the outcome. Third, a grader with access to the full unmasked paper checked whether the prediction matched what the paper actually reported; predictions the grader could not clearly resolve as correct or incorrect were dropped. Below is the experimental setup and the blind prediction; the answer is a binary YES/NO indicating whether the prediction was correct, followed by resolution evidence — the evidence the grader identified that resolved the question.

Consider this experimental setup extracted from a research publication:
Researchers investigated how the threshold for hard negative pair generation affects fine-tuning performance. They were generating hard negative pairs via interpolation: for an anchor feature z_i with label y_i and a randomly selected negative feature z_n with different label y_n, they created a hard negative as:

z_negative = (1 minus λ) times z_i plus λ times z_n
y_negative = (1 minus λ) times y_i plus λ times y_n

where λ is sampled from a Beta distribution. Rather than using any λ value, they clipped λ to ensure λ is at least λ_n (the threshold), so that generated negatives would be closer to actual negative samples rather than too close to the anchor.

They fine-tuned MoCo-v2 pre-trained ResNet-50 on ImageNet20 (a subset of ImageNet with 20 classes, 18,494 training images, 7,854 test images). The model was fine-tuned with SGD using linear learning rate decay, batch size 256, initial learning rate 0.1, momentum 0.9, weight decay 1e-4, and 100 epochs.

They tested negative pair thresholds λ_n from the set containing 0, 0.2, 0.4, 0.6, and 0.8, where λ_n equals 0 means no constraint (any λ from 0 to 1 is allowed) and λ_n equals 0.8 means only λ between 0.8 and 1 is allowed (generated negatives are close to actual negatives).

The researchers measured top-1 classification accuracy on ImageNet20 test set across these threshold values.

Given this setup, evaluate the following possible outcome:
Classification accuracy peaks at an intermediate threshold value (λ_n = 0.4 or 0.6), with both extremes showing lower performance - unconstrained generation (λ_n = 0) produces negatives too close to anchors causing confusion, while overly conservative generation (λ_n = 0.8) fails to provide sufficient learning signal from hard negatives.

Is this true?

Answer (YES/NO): NO